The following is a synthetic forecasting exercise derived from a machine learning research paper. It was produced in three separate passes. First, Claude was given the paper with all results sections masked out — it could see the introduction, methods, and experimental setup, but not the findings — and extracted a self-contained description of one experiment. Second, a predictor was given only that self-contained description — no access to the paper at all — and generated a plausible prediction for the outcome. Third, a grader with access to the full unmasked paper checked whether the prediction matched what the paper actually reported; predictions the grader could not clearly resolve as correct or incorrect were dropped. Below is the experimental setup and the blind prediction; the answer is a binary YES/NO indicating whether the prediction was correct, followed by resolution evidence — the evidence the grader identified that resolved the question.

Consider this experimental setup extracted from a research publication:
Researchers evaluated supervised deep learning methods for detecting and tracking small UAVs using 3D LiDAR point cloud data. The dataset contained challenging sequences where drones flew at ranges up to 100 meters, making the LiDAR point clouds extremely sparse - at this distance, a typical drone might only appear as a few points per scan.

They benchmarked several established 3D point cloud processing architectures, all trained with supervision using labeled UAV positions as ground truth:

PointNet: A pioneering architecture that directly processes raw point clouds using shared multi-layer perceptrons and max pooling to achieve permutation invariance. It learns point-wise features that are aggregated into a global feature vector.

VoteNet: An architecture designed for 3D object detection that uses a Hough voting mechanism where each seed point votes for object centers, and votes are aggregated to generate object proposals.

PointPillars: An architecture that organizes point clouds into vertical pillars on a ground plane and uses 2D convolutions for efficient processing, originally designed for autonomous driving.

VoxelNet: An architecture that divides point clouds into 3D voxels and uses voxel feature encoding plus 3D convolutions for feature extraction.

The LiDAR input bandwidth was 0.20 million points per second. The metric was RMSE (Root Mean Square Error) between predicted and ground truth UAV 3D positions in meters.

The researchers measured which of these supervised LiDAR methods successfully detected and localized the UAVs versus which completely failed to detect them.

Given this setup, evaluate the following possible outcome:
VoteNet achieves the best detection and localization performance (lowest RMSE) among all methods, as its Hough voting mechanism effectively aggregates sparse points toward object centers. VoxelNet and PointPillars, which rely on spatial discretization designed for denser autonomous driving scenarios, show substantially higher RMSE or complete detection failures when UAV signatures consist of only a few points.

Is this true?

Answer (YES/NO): NO